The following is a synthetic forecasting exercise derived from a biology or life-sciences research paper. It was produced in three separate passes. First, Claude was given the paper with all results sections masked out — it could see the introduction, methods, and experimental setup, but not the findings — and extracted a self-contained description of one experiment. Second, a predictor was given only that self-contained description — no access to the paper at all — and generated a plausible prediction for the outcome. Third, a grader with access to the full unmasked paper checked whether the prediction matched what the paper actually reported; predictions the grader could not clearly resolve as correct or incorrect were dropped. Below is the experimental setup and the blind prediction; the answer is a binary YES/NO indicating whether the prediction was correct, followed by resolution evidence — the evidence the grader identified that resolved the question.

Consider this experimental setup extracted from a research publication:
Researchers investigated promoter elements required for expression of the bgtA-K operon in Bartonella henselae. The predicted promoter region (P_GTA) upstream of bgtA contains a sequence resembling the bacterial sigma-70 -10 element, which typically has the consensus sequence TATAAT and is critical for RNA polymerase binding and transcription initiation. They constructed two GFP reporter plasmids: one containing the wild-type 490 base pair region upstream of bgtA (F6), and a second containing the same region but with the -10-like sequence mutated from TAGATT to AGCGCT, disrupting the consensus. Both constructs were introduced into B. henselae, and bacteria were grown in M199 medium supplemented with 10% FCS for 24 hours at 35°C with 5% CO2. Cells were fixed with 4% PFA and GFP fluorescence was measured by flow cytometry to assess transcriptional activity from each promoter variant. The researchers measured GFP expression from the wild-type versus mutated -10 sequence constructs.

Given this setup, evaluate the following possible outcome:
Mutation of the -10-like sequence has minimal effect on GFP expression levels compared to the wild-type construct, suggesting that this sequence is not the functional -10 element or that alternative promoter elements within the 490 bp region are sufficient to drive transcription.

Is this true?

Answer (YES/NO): NO